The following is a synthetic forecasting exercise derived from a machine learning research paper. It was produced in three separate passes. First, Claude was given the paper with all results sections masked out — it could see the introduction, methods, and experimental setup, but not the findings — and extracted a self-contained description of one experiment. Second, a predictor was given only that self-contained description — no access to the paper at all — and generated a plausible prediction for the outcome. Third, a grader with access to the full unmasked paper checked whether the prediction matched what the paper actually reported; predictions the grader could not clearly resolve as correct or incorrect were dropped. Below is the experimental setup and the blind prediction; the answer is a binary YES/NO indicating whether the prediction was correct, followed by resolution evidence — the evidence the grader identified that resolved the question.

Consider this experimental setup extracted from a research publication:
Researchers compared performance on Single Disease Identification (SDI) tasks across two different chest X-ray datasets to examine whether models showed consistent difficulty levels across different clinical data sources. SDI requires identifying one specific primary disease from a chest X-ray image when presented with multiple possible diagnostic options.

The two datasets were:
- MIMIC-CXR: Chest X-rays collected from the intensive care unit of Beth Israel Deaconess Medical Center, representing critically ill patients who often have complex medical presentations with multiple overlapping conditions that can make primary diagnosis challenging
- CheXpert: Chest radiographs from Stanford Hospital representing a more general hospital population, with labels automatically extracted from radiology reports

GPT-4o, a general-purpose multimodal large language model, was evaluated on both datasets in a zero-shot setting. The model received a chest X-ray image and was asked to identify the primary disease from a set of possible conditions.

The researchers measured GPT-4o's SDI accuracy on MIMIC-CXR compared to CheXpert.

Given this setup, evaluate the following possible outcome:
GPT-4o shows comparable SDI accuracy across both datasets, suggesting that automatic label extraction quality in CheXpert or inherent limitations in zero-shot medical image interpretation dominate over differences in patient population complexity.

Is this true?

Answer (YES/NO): NO